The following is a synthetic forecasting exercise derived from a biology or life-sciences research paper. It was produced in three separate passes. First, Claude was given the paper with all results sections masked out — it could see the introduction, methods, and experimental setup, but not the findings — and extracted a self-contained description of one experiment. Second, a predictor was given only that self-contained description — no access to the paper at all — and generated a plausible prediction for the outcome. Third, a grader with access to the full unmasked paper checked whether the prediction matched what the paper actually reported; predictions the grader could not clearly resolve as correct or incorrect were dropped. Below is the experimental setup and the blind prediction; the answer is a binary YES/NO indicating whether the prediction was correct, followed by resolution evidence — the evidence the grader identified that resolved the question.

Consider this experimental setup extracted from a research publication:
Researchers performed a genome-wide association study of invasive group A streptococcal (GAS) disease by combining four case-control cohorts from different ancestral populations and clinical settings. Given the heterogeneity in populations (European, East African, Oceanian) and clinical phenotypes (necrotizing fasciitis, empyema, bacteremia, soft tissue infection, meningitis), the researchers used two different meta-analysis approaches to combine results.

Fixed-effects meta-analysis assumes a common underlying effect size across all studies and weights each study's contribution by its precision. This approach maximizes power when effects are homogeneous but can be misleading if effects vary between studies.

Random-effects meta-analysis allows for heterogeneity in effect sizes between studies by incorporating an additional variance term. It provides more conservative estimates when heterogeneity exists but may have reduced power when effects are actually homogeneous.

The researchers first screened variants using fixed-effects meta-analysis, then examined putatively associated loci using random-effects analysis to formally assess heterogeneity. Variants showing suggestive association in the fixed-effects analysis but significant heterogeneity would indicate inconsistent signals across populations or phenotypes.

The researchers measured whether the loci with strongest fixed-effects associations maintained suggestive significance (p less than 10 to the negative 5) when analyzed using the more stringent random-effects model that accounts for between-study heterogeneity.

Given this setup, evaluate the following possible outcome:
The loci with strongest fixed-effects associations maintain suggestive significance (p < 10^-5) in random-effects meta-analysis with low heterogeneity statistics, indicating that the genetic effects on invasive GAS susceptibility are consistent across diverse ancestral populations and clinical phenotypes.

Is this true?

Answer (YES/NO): NO